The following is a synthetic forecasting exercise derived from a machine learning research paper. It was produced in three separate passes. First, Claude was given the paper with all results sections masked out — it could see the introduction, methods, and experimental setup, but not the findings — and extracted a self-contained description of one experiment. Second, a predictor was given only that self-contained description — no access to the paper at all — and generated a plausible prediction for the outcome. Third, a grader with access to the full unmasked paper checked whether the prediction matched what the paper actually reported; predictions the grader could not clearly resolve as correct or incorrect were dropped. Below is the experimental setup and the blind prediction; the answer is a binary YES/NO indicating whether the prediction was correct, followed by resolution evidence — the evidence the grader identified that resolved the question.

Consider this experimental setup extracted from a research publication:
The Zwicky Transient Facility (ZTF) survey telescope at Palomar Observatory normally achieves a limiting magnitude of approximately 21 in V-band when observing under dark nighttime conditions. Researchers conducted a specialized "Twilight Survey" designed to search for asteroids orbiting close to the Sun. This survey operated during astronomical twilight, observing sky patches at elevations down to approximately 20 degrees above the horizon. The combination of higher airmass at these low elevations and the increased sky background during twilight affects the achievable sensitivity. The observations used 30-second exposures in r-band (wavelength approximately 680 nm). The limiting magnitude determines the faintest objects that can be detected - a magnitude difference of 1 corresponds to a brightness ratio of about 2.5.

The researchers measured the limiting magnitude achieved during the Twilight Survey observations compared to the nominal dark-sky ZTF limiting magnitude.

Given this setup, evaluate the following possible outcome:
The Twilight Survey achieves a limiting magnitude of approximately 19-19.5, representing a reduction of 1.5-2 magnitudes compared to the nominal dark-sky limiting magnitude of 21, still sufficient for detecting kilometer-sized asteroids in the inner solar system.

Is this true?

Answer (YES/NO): NO